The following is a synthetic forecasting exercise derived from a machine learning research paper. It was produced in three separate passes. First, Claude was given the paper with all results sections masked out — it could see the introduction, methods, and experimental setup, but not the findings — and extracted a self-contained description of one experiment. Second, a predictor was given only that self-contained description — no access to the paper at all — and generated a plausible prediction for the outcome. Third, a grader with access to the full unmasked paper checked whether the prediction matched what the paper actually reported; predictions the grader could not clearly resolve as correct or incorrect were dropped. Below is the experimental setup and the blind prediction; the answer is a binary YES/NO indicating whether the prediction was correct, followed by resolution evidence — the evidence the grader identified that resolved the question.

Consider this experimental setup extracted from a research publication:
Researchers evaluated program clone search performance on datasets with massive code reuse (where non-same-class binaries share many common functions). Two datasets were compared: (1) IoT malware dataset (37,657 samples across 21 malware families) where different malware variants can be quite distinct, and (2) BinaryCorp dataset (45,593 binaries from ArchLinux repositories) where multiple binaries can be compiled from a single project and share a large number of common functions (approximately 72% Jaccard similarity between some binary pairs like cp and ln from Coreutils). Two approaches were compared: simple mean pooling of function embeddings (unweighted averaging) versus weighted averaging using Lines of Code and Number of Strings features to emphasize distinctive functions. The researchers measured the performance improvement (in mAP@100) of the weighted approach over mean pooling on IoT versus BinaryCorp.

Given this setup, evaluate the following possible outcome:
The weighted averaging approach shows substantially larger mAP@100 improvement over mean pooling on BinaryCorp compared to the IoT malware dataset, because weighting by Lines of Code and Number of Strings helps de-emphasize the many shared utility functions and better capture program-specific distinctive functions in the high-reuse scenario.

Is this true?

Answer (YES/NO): YES